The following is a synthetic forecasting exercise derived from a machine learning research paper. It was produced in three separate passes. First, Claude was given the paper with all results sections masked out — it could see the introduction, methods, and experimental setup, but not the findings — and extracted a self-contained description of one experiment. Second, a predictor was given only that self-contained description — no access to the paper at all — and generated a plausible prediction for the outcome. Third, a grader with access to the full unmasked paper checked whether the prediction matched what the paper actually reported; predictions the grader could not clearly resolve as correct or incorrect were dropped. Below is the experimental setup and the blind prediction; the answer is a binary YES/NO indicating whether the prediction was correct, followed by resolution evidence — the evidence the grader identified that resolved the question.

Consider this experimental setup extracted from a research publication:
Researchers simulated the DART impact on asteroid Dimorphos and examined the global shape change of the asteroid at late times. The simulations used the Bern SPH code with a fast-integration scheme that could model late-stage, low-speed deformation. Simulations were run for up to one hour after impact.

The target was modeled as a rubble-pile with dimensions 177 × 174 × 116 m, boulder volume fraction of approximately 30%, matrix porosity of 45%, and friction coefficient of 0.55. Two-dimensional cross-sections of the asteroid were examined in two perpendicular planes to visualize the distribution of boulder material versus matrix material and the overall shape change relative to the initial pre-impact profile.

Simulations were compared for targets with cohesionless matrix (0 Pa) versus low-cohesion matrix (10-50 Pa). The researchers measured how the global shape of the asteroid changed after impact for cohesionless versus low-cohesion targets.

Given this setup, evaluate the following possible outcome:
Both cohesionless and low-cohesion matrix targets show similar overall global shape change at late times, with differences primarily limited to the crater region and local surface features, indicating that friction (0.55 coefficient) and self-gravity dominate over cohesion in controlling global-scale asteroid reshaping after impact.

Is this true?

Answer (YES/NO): NO